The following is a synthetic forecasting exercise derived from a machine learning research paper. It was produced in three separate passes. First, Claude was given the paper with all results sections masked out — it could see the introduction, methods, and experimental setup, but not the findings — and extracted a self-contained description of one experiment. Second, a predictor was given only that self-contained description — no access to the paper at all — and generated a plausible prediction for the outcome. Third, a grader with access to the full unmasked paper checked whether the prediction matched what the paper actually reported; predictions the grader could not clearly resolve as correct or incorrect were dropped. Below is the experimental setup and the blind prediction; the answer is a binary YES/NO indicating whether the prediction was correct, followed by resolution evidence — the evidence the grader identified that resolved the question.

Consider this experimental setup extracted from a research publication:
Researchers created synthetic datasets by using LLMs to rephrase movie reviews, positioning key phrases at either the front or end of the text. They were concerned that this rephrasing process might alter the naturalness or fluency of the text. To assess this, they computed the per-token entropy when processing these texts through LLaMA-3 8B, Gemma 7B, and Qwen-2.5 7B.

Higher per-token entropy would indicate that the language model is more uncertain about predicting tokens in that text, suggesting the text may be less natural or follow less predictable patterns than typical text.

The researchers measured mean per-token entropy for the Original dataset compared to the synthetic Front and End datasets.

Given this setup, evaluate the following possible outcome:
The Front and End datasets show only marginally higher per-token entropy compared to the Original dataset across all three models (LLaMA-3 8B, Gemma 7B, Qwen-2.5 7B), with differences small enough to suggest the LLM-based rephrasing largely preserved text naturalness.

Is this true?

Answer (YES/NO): NO